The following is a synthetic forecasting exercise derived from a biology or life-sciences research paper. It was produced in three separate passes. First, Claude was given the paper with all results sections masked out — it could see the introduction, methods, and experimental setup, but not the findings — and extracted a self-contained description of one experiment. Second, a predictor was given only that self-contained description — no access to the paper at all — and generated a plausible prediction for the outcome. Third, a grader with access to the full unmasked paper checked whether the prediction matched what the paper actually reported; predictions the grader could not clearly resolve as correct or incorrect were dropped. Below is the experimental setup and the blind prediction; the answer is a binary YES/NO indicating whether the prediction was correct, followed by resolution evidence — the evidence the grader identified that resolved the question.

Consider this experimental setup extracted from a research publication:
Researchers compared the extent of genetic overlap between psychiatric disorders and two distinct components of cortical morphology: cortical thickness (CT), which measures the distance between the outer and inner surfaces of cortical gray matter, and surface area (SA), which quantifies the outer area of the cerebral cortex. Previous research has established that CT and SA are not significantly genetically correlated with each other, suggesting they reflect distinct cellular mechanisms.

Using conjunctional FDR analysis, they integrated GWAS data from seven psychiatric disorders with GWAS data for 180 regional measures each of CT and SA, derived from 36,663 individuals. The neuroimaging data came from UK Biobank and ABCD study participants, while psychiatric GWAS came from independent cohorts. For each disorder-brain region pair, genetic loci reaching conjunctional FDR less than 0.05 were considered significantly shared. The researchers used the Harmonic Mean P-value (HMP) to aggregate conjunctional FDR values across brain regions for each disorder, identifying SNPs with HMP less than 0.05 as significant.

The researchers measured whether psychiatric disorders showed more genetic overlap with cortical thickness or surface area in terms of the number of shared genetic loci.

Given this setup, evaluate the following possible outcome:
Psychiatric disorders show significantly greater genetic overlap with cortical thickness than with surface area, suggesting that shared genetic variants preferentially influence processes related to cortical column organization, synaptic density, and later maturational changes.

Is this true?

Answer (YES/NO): NO